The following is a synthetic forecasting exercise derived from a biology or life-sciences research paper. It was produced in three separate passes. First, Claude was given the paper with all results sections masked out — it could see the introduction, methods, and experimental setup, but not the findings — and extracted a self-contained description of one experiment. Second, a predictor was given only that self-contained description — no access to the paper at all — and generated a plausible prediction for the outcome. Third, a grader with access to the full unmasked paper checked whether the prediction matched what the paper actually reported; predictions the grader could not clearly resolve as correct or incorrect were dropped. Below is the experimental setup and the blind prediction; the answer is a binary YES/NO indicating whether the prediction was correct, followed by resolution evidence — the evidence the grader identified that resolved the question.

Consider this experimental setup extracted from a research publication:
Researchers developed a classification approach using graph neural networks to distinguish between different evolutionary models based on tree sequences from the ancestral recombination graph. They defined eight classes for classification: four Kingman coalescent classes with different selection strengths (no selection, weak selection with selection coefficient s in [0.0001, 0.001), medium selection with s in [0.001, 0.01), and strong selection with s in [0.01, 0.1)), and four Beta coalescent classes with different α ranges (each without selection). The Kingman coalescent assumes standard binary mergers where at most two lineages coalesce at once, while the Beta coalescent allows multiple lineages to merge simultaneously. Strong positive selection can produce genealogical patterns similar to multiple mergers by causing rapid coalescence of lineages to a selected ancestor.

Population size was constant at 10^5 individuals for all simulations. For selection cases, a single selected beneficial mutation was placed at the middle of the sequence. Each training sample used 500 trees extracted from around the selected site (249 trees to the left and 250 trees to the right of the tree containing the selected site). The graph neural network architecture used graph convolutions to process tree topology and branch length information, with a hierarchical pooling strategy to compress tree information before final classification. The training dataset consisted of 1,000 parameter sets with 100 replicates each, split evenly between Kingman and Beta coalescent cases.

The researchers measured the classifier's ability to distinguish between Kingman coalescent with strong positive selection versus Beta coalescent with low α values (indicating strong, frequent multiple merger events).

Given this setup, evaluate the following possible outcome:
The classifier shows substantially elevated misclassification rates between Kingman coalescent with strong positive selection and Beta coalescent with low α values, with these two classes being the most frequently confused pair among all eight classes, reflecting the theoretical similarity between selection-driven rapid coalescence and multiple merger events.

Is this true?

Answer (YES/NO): NO